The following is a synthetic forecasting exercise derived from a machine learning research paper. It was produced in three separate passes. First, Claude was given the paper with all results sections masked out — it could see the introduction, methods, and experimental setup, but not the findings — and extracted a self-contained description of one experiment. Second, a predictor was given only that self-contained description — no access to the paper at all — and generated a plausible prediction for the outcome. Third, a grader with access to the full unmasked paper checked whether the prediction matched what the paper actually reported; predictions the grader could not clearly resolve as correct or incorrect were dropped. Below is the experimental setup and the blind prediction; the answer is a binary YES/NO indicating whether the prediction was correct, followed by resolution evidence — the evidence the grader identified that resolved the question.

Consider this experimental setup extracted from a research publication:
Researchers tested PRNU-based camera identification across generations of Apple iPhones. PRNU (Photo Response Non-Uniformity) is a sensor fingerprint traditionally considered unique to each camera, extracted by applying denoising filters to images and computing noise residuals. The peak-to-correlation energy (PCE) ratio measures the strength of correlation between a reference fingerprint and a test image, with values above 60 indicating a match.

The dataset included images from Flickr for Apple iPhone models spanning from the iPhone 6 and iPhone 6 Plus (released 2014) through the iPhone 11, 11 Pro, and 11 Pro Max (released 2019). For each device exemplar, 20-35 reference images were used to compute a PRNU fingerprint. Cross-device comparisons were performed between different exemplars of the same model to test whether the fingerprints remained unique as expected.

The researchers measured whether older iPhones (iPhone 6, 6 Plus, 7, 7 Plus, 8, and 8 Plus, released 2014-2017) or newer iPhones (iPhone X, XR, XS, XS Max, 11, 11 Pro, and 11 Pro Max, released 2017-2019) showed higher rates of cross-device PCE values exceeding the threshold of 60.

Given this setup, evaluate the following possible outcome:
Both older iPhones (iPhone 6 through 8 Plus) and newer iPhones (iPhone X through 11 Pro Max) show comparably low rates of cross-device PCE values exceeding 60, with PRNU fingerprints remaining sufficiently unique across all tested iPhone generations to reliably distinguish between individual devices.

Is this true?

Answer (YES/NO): NO